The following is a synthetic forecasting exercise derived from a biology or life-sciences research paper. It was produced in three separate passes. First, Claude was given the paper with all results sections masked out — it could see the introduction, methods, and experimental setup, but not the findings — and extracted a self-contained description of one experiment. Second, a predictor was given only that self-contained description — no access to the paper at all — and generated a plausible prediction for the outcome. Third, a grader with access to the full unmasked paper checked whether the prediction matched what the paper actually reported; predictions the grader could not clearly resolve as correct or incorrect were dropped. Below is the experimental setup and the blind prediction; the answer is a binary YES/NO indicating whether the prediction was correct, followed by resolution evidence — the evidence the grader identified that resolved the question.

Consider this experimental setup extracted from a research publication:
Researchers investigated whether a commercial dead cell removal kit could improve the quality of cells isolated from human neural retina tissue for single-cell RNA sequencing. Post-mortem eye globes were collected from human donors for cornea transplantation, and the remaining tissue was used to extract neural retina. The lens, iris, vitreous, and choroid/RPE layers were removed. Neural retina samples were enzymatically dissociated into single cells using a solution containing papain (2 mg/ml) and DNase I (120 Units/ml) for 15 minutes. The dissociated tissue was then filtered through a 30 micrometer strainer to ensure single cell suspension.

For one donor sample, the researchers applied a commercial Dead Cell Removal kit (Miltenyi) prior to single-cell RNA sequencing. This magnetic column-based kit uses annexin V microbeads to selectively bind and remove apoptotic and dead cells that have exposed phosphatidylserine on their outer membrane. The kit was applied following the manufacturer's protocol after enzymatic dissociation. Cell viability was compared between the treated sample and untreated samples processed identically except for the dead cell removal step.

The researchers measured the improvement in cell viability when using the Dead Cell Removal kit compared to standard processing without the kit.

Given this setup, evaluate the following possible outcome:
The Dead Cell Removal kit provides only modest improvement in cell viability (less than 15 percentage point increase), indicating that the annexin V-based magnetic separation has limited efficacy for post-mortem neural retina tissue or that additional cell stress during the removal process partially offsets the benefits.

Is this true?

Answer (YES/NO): YES